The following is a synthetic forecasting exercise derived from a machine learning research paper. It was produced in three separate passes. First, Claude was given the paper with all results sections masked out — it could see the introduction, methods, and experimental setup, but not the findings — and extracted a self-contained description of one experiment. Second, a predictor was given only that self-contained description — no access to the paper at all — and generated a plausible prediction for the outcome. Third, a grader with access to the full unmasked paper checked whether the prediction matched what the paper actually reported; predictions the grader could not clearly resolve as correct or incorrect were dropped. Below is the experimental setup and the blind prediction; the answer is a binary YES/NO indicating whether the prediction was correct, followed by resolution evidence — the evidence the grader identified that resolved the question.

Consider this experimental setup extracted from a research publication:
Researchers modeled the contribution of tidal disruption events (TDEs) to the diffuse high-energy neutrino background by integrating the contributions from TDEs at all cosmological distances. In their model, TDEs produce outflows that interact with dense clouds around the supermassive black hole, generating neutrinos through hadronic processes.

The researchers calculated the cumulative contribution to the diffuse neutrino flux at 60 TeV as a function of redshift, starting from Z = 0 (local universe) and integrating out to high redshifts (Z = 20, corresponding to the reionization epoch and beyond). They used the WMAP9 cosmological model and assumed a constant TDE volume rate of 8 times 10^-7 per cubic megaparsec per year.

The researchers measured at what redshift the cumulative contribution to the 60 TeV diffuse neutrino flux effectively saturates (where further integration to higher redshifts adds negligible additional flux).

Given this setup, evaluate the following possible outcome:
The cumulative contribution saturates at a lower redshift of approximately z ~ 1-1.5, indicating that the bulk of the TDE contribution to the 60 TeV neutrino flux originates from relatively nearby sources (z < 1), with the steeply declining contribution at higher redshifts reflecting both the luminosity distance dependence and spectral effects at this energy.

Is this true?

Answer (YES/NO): NO